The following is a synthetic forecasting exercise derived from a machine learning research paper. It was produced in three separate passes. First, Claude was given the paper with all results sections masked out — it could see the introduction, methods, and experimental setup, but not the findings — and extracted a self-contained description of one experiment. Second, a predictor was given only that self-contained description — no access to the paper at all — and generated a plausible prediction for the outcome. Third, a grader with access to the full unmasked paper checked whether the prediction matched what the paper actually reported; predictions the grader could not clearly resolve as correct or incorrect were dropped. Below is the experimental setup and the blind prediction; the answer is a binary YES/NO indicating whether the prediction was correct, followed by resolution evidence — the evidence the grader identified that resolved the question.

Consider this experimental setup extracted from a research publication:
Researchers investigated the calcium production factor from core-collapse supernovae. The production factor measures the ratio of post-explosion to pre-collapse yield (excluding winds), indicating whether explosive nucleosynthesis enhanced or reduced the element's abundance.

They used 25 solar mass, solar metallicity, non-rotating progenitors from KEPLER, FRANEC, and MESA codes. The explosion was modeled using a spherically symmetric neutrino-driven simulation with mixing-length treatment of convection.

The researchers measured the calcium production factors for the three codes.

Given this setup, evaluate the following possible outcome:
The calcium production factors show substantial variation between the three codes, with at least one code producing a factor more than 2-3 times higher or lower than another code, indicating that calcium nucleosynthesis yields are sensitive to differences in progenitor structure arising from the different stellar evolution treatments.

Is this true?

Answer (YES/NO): YES